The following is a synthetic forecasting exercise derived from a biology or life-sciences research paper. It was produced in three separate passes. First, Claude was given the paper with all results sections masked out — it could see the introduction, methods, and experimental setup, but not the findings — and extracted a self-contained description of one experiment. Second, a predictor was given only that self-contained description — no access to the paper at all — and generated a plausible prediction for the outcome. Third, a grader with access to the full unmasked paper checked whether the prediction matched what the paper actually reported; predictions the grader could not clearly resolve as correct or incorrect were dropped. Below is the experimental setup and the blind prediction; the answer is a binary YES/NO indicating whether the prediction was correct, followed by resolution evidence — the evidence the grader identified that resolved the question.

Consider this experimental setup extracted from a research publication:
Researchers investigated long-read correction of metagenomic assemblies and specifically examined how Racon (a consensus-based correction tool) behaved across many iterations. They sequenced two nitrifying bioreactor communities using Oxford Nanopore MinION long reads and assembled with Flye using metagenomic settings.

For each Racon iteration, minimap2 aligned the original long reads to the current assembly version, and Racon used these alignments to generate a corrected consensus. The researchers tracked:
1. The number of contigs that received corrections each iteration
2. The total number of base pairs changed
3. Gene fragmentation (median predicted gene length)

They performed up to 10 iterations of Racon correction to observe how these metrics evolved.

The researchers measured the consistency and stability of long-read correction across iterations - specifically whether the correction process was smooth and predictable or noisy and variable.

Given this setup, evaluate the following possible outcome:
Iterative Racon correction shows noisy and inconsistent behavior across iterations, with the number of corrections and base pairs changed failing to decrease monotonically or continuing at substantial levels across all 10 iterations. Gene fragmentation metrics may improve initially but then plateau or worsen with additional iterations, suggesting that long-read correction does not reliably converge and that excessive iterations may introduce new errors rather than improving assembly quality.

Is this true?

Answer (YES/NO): YES